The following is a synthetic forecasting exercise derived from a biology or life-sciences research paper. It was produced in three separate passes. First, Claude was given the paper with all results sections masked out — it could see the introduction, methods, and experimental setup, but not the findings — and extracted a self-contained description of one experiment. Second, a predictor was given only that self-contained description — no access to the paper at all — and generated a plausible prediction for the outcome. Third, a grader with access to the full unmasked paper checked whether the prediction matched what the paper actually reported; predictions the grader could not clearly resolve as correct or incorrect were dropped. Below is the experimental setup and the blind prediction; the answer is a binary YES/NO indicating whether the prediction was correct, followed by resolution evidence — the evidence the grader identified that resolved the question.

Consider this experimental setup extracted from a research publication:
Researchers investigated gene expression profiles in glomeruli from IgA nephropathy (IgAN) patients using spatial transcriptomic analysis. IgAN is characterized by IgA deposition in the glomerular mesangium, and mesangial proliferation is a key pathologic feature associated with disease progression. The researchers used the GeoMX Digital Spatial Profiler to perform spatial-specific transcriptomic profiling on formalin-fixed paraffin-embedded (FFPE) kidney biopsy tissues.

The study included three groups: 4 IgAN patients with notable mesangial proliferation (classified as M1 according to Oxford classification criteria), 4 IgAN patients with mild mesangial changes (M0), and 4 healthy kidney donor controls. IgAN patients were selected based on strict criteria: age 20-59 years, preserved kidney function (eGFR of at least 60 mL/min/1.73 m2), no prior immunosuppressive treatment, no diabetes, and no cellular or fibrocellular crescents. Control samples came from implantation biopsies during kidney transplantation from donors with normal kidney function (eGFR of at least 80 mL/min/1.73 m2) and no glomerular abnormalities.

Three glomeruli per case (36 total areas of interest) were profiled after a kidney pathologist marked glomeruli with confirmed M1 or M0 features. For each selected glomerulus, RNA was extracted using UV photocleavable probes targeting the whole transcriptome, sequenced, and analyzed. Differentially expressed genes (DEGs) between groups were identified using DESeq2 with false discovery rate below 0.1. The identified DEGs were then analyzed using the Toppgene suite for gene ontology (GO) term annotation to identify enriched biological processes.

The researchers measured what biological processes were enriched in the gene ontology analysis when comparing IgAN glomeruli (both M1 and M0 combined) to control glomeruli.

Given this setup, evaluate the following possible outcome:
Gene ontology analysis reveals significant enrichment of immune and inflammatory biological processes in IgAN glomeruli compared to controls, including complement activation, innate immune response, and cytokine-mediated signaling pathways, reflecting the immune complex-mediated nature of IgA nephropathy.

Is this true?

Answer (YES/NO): NO